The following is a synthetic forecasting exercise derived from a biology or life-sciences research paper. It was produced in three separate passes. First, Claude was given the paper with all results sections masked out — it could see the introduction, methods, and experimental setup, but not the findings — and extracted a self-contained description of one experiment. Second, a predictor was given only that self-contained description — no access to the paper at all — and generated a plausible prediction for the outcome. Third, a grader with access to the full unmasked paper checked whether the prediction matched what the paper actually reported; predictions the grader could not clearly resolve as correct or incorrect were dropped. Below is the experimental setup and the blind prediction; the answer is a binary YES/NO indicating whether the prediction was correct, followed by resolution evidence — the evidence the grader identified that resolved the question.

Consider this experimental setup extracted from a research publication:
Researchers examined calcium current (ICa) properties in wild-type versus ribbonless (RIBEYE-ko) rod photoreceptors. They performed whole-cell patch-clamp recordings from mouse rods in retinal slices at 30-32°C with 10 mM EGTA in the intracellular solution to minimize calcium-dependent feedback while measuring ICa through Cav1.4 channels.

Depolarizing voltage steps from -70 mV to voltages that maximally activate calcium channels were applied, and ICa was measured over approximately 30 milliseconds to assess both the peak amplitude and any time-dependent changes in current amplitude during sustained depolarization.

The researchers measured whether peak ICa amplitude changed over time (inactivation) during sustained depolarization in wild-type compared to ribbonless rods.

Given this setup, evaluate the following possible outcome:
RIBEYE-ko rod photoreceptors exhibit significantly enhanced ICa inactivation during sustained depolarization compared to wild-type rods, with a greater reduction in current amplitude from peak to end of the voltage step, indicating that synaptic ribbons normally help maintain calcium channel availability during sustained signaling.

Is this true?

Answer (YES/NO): NO